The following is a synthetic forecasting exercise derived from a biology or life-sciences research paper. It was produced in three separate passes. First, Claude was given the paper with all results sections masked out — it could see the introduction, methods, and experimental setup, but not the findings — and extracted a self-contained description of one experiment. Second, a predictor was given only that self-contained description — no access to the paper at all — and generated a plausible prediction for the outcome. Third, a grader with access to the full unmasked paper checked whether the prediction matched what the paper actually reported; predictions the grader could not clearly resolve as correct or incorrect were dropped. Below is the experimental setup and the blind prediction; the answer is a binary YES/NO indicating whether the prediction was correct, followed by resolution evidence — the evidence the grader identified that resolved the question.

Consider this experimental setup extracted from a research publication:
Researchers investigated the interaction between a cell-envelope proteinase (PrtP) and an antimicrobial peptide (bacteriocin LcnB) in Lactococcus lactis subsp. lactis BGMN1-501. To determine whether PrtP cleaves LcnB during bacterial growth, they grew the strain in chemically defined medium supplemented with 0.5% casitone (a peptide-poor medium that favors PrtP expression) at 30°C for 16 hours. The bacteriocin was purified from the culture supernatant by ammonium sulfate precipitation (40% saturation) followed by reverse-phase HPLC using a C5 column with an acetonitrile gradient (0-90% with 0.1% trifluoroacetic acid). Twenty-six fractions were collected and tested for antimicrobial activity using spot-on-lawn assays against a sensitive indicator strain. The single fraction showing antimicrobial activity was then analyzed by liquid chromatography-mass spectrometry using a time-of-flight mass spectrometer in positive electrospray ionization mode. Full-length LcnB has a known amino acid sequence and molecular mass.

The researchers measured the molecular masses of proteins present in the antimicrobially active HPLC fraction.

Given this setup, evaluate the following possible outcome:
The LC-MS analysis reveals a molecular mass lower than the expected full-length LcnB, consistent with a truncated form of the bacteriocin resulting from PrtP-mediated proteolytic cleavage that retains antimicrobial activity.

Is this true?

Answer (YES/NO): NO